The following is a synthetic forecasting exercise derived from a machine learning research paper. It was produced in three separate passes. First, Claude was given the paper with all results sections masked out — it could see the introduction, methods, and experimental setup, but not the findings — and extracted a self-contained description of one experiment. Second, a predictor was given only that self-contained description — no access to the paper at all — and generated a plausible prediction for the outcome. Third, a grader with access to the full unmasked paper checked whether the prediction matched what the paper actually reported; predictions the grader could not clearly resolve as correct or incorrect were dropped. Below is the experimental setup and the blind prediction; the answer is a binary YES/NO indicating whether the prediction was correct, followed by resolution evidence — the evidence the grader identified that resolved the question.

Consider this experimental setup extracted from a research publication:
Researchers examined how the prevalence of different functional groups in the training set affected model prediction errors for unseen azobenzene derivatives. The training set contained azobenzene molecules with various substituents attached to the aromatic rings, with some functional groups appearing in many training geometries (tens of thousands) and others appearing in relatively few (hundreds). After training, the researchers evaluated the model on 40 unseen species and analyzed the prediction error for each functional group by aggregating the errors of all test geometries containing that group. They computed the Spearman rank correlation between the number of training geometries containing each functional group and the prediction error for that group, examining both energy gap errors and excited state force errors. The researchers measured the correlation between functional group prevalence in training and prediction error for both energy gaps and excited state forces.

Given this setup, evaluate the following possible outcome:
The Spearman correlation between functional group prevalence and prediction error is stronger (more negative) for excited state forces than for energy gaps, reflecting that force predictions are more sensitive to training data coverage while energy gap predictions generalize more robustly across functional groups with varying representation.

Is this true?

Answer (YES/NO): NO